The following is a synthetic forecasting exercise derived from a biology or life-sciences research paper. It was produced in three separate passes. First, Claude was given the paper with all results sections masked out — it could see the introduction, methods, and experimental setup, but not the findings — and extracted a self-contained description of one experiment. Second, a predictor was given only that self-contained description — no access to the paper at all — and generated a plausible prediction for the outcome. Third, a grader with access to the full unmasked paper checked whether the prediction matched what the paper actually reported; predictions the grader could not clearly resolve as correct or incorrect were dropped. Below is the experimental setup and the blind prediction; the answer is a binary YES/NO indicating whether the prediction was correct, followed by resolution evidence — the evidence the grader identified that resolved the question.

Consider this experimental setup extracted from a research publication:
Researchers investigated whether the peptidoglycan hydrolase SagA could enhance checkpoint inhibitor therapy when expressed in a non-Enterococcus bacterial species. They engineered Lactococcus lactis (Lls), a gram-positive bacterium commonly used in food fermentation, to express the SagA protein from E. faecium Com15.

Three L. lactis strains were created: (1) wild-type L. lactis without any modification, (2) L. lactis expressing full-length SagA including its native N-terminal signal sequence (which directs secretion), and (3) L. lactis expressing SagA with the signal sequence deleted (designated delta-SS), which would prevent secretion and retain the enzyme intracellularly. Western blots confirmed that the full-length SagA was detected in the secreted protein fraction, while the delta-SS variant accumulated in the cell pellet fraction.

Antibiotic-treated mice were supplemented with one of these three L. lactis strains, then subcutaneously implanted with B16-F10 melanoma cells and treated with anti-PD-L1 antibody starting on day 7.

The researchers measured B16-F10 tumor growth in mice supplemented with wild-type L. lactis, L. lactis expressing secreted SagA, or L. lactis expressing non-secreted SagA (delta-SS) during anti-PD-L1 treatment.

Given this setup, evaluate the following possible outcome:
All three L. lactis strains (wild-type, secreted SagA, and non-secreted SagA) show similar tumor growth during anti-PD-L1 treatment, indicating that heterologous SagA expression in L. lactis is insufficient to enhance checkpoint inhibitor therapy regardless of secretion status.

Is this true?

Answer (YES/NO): NO